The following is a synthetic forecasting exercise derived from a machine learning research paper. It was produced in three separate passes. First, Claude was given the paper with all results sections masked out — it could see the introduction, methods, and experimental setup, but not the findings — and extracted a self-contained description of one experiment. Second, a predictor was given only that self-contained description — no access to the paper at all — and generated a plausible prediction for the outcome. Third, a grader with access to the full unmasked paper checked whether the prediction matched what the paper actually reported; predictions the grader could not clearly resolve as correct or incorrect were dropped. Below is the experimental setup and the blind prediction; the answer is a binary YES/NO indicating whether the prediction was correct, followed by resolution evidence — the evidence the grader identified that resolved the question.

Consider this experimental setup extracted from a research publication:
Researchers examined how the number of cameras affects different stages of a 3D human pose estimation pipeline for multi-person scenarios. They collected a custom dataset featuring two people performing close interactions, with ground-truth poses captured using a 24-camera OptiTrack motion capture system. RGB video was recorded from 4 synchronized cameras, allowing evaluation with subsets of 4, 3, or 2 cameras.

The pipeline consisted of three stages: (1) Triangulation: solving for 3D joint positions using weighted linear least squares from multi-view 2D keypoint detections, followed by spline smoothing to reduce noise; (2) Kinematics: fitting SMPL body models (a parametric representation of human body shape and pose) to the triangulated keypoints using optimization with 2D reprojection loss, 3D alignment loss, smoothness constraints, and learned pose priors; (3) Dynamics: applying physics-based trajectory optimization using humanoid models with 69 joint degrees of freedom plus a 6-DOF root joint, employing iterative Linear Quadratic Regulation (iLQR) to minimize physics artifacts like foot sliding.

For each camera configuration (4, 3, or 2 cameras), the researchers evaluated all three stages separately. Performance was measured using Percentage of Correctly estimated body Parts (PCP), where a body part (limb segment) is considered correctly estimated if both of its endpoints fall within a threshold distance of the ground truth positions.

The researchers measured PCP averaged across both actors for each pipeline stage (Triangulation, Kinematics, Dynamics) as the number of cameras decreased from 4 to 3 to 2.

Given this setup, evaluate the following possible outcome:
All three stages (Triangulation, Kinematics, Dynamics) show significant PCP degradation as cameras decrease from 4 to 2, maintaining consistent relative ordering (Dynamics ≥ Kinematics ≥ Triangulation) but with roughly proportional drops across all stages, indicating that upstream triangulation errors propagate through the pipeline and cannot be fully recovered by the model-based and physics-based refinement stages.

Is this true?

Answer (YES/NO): NO